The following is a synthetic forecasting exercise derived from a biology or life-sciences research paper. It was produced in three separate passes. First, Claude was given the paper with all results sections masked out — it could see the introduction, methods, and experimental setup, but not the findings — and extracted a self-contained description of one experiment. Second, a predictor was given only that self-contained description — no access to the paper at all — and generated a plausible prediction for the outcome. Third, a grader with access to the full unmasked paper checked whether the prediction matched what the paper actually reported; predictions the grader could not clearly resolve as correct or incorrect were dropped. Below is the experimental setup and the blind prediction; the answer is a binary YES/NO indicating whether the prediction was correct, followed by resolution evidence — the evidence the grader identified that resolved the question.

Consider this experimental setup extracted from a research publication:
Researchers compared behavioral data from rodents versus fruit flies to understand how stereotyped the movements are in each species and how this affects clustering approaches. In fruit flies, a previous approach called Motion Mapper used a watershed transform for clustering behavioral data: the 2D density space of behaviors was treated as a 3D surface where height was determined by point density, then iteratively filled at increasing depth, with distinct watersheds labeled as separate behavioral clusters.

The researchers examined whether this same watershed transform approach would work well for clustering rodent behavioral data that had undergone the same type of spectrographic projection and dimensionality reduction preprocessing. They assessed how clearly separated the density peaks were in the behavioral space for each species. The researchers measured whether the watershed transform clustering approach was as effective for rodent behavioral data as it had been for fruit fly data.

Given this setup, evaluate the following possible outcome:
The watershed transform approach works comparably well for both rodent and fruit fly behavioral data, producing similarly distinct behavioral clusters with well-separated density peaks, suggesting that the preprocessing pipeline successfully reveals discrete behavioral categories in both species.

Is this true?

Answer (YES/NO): NO